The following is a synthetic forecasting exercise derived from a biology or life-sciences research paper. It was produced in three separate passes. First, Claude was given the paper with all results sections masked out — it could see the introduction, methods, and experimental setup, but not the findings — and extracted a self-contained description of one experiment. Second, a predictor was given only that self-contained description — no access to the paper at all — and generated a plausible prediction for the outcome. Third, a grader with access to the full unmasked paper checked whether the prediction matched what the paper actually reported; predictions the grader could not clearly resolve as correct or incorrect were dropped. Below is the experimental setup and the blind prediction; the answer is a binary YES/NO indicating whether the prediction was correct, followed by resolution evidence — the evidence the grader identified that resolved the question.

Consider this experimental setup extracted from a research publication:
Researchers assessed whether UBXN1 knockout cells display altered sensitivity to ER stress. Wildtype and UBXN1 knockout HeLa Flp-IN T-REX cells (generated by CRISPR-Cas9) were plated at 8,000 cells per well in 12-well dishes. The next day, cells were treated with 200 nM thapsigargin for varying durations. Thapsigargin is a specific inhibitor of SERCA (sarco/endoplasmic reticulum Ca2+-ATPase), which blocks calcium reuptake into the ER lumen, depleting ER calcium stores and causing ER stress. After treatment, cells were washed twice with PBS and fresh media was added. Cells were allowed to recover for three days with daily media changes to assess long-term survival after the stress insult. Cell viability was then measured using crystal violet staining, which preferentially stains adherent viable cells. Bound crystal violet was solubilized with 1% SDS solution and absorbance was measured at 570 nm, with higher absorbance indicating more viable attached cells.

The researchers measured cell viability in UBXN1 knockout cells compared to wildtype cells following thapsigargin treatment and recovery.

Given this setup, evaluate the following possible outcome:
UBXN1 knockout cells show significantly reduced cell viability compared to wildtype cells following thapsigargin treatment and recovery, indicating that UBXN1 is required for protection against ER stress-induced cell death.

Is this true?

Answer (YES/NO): YES